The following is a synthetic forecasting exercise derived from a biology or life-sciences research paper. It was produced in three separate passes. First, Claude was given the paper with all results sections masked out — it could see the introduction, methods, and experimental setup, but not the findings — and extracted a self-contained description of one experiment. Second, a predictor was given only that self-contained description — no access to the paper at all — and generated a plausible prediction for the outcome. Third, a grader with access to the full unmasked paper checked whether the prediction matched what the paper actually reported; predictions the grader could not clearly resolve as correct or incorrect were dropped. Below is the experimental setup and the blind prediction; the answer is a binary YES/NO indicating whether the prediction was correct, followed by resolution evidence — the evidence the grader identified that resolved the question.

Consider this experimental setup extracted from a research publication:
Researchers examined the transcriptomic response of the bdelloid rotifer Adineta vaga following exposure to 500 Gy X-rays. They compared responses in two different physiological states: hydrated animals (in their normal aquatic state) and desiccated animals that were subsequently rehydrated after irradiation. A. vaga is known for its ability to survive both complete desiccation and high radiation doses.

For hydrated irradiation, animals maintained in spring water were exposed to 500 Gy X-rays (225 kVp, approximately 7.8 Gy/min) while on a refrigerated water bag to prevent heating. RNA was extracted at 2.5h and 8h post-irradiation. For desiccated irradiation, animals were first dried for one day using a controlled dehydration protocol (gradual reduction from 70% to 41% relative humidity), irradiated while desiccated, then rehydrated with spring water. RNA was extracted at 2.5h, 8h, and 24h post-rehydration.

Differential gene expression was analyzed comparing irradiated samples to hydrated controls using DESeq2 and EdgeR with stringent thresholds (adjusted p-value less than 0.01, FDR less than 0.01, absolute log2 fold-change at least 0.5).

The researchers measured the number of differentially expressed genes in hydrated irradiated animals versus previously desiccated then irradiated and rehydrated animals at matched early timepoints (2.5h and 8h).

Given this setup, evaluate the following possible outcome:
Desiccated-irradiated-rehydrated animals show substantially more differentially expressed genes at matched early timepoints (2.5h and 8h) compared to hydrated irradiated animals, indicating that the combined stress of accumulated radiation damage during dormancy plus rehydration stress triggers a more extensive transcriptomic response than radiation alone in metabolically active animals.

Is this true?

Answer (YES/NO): YES